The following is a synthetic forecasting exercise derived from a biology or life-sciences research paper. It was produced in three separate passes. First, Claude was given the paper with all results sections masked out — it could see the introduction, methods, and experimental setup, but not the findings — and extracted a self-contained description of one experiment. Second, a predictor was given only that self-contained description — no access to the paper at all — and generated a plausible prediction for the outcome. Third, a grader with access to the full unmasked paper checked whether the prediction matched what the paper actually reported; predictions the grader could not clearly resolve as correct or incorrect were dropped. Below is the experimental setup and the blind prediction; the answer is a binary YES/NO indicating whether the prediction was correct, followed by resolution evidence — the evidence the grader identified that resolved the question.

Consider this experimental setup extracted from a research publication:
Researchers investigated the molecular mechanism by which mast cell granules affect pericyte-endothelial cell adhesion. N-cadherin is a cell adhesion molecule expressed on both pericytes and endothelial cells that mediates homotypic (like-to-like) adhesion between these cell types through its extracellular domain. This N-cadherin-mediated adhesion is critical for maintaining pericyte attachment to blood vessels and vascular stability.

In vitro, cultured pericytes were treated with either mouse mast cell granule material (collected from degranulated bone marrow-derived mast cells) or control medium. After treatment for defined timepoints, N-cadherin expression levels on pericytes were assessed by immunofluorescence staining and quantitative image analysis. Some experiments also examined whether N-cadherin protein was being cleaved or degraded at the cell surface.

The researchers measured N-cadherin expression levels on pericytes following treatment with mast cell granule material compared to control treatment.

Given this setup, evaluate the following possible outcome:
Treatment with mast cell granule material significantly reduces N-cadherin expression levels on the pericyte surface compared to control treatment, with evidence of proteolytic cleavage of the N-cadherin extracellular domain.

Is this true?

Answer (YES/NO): NO